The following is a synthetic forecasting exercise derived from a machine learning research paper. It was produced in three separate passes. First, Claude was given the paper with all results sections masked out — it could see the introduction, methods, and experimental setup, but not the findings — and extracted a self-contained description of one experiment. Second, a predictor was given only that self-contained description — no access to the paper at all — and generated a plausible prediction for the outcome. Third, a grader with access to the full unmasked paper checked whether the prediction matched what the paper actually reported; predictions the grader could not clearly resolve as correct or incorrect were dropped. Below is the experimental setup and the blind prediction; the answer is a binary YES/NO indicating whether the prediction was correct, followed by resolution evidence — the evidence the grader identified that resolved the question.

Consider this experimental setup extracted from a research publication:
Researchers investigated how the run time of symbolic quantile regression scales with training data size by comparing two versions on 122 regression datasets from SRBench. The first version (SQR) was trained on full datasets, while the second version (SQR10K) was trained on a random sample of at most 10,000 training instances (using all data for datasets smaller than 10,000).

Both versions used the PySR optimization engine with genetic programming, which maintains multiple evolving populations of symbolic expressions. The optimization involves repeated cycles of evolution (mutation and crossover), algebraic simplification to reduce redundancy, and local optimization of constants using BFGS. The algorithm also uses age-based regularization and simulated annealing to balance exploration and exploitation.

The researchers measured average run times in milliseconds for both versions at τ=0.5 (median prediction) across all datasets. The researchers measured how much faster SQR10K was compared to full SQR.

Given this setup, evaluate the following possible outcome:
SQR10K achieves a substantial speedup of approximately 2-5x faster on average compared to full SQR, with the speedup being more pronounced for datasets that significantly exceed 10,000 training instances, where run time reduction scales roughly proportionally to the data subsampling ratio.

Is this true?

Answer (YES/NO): NO